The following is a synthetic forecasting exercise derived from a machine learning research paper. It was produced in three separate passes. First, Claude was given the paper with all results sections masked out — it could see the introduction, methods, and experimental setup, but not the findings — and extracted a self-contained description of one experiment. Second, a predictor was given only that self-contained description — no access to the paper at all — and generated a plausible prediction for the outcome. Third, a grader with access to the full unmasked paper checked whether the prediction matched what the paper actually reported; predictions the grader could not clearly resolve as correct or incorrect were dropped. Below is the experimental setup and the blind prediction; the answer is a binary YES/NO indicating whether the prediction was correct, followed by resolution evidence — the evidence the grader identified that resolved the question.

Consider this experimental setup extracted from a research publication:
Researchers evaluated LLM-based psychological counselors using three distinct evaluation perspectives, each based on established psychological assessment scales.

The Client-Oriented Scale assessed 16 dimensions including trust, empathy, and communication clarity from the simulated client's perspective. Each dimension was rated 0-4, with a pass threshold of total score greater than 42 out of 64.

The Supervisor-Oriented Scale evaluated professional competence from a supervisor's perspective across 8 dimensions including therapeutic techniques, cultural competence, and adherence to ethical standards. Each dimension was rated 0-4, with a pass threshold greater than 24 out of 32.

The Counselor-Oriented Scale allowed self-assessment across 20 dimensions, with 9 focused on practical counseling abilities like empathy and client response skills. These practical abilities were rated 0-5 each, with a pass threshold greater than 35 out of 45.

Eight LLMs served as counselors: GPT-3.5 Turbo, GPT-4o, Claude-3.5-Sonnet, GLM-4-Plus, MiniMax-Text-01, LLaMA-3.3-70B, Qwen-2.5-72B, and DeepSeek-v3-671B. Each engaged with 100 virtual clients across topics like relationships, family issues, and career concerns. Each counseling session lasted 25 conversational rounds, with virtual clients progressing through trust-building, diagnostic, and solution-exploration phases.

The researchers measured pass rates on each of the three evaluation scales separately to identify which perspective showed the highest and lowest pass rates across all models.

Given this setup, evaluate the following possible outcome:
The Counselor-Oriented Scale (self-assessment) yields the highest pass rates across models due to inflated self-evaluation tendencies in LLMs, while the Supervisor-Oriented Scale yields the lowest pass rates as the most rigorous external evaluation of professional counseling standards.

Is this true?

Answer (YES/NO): NO